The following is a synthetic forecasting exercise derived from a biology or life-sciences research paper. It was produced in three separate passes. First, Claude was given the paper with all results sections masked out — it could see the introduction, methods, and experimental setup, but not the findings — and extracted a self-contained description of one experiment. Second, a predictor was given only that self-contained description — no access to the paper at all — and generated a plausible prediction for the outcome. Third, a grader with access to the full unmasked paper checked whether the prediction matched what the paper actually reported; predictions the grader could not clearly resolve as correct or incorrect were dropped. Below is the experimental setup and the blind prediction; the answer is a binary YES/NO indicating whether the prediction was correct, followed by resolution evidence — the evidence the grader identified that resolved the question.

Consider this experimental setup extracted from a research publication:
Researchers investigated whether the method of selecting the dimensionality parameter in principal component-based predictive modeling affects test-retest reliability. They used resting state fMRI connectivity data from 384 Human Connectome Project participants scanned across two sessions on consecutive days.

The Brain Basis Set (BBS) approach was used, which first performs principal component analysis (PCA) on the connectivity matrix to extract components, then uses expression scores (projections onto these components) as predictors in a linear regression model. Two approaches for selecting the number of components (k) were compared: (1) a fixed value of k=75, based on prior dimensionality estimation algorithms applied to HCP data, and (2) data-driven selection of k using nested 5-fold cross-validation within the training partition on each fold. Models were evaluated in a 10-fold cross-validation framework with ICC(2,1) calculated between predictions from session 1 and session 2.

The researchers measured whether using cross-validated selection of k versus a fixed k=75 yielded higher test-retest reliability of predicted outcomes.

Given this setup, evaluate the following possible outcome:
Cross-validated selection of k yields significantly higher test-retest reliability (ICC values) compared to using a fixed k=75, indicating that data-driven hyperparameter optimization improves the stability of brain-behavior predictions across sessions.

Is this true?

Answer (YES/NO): NO